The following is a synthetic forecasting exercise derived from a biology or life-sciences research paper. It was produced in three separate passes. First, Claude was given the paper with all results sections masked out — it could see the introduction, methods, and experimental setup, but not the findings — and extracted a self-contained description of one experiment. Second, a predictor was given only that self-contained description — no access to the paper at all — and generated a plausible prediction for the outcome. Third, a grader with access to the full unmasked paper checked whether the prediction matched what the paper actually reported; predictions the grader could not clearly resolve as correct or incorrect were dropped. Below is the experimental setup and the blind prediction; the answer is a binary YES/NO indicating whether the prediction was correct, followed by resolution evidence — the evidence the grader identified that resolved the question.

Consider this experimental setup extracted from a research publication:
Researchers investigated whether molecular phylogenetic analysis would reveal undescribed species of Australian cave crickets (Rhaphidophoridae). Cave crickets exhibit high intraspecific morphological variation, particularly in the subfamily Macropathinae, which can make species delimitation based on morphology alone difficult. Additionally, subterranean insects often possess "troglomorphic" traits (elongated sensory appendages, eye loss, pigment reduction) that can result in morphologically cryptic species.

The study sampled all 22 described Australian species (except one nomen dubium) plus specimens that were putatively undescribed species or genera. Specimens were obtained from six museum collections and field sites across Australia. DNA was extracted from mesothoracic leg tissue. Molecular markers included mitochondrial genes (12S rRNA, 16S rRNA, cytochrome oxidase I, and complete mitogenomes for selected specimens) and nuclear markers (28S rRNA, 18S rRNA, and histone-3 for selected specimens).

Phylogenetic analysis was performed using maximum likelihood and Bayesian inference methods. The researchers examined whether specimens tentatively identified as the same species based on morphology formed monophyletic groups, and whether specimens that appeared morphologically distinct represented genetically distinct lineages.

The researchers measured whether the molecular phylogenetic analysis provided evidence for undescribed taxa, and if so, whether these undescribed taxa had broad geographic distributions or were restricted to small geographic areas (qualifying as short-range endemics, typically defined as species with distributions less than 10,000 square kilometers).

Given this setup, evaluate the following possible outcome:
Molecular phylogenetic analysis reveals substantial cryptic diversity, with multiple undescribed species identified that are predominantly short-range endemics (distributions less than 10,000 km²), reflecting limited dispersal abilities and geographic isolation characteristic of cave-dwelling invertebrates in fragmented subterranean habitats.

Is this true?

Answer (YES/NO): YES